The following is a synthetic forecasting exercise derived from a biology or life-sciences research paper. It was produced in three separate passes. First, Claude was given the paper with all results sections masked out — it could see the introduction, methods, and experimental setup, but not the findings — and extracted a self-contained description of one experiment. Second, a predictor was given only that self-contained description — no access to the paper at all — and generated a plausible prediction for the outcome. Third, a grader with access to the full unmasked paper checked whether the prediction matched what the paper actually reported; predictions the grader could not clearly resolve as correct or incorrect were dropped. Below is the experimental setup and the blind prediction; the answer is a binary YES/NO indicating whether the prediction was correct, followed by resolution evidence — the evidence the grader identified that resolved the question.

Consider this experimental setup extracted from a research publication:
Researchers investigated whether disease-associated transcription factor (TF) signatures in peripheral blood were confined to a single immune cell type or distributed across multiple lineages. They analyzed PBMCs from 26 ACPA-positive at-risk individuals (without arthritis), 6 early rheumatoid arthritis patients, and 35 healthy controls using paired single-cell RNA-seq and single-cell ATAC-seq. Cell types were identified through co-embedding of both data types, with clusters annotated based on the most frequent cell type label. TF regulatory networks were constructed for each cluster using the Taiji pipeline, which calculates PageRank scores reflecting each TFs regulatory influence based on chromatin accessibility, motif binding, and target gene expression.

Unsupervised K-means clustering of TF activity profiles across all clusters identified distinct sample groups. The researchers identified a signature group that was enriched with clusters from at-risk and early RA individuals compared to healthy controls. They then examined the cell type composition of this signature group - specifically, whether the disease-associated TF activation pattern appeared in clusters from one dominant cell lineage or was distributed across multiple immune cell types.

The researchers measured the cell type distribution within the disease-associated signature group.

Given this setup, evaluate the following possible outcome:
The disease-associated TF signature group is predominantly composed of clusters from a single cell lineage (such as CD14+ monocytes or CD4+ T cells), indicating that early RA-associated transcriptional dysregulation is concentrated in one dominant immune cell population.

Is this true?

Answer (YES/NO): NO